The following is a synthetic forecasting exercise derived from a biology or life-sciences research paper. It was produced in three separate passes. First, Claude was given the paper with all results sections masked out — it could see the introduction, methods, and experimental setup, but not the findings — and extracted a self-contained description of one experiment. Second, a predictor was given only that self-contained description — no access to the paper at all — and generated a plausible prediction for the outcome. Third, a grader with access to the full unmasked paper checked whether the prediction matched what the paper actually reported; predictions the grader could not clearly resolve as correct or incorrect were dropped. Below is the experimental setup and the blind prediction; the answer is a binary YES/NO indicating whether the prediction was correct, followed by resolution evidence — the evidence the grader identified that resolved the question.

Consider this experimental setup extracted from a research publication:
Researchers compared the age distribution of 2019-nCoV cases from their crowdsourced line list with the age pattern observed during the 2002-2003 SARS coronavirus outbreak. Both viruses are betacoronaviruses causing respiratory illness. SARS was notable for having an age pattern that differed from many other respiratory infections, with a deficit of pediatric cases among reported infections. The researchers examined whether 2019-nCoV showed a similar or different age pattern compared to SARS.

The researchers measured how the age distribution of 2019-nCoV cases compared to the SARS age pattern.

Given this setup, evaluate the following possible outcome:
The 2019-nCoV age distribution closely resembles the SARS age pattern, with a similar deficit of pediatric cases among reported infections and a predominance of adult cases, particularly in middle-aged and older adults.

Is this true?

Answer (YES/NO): YES